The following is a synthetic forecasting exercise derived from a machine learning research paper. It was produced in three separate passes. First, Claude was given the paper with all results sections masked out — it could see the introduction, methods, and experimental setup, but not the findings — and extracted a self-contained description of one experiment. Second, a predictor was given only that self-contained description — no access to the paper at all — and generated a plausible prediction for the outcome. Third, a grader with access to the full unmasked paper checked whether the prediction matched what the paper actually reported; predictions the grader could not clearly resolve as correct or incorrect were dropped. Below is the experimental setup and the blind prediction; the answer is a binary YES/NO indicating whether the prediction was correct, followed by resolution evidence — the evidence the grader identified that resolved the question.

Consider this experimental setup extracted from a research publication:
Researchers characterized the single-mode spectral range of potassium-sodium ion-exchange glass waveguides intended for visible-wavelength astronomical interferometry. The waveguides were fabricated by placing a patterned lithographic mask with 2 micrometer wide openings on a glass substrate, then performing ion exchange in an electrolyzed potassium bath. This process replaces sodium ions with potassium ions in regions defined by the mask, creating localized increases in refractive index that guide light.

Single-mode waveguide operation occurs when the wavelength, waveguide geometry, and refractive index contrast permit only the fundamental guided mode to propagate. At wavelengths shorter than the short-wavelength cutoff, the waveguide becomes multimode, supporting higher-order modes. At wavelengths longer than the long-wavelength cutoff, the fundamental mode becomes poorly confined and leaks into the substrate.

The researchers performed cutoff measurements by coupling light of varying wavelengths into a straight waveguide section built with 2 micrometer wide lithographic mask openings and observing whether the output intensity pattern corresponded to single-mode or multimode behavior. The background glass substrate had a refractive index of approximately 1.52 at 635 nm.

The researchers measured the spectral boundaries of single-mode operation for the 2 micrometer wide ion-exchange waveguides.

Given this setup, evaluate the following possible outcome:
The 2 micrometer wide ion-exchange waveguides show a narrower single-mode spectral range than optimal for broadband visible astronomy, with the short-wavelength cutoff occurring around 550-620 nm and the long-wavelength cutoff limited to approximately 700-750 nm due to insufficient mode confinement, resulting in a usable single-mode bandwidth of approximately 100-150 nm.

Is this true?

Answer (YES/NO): NO